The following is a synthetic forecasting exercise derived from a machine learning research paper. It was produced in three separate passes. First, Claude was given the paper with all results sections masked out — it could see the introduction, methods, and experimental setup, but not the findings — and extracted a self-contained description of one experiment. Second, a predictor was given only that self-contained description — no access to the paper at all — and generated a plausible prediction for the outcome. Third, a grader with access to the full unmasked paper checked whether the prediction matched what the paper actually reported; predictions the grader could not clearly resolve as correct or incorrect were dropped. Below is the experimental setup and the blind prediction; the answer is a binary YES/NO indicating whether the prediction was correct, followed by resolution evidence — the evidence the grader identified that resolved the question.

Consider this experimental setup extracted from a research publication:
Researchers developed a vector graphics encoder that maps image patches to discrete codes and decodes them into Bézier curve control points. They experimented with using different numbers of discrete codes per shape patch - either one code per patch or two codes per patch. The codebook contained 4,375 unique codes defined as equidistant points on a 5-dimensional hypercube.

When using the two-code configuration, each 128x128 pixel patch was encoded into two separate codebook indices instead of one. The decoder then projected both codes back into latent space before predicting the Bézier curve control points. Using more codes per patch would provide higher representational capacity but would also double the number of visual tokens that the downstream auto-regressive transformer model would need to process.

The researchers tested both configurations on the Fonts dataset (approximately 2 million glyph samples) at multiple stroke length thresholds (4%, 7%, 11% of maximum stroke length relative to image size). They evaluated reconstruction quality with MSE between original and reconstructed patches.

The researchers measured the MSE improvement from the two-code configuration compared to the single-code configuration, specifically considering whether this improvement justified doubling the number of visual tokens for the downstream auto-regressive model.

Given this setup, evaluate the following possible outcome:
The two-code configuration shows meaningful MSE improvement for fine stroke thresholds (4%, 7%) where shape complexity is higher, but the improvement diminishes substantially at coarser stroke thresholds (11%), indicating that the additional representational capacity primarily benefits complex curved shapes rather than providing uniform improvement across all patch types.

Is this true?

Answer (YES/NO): NO